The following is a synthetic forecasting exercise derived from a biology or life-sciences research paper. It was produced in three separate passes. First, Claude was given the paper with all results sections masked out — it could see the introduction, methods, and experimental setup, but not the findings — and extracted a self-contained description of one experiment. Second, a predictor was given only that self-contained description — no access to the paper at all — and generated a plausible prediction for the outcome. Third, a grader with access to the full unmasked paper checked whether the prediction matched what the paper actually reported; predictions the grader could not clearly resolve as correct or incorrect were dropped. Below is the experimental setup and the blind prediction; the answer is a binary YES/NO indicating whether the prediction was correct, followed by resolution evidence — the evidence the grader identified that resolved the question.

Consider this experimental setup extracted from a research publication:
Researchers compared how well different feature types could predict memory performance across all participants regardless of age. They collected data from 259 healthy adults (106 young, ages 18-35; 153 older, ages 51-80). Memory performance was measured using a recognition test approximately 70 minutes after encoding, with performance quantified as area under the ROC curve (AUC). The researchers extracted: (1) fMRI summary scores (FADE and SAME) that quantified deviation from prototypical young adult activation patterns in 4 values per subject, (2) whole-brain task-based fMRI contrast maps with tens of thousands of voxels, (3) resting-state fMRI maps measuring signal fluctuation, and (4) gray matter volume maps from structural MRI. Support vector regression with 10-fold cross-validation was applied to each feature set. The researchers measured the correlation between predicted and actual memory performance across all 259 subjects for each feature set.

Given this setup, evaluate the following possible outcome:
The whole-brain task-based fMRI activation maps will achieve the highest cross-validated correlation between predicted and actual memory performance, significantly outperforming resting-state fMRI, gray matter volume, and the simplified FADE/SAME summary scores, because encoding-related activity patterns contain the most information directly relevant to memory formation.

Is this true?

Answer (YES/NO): NO